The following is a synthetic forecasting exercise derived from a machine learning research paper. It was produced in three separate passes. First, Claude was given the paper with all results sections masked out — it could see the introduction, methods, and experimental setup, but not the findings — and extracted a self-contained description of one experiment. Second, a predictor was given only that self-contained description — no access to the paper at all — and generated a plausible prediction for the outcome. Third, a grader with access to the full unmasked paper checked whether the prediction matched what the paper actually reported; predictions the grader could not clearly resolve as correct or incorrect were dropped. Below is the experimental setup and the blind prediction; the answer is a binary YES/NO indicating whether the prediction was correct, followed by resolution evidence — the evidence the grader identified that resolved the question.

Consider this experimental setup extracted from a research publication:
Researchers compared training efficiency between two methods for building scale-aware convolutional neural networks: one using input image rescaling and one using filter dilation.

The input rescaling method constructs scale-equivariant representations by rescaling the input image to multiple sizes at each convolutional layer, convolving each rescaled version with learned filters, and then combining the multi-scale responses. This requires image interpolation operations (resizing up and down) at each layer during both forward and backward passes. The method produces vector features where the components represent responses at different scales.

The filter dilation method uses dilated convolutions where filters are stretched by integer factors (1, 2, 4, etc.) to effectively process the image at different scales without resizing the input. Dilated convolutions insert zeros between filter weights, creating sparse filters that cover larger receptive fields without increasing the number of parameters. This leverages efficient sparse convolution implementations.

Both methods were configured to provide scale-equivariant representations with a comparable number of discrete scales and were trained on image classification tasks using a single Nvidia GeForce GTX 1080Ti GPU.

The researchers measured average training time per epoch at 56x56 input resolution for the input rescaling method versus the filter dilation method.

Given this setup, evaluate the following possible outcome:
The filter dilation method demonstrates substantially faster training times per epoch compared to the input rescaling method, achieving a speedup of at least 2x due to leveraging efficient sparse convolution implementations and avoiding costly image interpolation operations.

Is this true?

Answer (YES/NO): YES